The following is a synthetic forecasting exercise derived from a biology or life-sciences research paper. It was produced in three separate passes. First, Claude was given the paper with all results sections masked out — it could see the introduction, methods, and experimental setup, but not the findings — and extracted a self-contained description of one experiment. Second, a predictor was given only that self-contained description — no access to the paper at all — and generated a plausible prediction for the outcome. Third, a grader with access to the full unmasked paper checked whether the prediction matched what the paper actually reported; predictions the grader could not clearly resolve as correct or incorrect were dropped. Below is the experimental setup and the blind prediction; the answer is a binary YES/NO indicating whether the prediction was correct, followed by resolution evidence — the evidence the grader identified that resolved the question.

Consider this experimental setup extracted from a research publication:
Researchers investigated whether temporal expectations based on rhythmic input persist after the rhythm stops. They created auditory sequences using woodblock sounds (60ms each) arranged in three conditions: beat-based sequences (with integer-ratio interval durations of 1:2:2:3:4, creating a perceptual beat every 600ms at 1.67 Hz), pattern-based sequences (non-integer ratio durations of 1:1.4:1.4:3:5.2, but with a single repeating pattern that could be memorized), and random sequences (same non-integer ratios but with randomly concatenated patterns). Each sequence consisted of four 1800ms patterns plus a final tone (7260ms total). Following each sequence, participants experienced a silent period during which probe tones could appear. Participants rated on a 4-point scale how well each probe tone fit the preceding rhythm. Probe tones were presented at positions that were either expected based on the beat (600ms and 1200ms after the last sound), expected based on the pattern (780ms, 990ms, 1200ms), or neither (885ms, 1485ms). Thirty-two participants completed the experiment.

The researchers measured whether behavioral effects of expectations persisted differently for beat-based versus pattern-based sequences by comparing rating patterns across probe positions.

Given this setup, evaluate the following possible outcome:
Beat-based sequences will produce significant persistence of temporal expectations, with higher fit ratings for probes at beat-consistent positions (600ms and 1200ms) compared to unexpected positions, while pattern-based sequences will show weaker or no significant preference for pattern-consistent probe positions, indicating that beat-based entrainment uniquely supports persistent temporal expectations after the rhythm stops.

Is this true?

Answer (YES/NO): YES